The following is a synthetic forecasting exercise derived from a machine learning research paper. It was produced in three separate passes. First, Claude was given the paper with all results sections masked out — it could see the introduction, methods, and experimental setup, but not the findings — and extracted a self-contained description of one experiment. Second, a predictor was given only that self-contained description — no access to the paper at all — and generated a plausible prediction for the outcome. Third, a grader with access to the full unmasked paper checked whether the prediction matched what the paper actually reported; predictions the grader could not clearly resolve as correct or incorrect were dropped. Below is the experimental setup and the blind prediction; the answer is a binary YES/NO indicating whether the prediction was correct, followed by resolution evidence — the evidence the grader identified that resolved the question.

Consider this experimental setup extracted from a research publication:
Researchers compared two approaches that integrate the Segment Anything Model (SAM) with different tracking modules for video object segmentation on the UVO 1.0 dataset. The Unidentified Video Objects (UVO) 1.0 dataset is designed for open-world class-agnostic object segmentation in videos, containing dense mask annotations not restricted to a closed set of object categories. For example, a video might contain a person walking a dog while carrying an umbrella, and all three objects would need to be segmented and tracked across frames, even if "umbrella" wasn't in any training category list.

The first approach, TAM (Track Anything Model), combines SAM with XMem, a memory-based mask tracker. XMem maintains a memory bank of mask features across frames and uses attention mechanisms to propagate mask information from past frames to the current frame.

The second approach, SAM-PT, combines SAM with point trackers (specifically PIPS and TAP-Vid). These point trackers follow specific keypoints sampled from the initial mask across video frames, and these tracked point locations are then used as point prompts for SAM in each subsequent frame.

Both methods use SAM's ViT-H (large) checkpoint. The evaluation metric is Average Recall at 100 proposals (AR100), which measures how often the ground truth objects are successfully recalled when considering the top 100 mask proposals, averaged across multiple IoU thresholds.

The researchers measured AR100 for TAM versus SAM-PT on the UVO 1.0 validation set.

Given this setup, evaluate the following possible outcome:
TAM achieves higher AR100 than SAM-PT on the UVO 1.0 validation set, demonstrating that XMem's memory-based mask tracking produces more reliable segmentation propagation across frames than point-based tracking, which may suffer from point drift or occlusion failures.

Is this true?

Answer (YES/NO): NO